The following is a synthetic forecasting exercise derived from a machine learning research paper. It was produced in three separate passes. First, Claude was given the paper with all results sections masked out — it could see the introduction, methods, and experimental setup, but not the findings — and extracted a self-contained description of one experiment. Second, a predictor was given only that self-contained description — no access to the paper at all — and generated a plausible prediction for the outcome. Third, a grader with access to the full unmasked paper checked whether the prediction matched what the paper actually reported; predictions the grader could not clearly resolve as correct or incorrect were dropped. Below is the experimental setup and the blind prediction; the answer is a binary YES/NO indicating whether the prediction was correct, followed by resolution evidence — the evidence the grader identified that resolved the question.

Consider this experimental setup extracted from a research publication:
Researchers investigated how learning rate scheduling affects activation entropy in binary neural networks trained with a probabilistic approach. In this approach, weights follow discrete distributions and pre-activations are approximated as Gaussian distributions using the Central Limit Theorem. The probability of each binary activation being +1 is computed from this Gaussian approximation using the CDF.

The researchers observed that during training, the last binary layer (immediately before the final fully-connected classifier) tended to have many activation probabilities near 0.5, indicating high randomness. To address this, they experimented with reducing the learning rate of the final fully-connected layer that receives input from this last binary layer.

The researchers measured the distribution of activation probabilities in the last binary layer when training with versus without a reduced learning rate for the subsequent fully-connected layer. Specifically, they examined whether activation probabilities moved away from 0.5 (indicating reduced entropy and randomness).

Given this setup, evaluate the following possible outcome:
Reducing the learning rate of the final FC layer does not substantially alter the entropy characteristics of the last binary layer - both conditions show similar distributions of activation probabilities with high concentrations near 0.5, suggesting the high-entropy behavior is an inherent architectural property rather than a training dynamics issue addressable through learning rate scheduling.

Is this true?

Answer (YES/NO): NO